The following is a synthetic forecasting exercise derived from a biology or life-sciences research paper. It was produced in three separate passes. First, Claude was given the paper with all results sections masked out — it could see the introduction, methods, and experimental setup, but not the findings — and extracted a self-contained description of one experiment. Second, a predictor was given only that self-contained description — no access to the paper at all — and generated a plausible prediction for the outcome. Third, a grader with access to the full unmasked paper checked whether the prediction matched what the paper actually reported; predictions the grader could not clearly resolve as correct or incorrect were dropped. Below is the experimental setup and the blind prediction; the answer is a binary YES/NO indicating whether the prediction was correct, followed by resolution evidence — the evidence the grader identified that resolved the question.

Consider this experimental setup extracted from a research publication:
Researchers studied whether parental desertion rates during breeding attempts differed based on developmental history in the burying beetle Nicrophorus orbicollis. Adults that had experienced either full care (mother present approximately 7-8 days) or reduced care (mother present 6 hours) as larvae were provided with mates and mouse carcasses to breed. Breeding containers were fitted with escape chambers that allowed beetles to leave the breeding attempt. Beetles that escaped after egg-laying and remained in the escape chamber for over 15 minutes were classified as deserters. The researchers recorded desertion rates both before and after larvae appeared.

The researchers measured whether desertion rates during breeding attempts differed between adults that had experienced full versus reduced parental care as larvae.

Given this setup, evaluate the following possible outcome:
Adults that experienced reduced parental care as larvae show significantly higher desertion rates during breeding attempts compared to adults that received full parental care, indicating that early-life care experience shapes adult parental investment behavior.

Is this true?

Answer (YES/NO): NO